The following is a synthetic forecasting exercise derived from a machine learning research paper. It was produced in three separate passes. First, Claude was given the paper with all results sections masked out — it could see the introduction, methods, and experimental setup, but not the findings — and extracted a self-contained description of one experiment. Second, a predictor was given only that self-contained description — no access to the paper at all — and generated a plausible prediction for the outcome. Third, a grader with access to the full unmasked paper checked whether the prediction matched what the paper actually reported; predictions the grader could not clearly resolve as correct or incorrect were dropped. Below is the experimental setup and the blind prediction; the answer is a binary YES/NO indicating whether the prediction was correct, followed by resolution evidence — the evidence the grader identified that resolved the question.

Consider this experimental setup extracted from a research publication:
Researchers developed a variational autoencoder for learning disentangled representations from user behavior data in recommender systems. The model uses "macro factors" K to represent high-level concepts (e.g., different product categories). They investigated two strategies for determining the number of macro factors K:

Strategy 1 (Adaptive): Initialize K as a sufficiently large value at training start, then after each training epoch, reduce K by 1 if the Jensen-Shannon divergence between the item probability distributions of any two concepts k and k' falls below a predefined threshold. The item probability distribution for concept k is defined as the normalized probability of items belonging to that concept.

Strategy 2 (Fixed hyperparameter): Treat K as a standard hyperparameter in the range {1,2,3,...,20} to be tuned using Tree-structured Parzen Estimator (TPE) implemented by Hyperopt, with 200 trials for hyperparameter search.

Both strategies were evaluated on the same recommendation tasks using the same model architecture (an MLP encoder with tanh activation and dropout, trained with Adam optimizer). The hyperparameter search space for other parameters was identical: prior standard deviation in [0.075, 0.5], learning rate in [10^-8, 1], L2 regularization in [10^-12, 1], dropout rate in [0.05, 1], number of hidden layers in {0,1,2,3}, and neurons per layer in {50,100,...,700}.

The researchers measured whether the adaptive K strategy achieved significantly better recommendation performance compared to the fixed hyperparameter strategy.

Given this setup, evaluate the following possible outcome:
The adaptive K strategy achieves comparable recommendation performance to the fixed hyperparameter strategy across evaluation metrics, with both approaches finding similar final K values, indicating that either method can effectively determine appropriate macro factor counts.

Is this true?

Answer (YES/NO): NO